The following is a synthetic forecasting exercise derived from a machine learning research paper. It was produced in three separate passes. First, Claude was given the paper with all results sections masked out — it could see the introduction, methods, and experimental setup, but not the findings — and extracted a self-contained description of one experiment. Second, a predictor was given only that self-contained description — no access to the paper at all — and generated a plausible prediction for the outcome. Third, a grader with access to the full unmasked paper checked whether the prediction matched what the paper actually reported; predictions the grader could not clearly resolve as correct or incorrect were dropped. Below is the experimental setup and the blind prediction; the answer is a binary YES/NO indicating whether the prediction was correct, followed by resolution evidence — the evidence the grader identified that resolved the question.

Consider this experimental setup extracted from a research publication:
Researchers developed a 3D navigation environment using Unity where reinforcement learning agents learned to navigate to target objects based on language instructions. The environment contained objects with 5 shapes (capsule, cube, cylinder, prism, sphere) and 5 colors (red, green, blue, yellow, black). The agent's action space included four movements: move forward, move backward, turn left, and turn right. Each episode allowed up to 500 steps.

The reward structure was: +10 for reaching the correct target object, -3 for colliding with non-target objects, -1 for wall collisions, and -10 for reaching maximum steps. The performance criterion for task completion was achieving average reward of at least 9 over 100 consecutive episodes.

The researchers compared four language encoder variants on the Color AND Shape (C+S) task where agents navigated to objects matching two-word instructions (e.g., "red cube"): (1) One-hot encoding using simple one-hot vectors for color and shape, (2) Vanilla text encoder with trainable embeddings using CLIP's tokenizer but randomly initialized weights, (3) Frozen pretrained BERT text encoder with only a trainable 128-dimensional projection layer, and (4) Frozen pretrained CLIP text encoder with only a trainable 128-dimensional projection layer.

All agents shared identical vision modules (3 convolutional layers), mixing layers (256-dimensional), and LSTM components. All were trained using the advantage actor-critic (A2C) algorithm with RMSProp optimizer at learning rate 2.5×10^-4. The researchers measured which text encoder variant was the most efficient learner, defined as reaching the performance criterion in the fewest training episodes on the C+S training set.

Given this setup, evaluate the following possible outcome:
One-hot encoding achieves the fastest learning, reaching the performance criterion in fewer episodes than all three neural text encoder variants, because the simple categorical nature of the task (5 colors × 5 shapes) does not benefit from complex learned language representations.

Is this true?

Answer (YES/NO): NO